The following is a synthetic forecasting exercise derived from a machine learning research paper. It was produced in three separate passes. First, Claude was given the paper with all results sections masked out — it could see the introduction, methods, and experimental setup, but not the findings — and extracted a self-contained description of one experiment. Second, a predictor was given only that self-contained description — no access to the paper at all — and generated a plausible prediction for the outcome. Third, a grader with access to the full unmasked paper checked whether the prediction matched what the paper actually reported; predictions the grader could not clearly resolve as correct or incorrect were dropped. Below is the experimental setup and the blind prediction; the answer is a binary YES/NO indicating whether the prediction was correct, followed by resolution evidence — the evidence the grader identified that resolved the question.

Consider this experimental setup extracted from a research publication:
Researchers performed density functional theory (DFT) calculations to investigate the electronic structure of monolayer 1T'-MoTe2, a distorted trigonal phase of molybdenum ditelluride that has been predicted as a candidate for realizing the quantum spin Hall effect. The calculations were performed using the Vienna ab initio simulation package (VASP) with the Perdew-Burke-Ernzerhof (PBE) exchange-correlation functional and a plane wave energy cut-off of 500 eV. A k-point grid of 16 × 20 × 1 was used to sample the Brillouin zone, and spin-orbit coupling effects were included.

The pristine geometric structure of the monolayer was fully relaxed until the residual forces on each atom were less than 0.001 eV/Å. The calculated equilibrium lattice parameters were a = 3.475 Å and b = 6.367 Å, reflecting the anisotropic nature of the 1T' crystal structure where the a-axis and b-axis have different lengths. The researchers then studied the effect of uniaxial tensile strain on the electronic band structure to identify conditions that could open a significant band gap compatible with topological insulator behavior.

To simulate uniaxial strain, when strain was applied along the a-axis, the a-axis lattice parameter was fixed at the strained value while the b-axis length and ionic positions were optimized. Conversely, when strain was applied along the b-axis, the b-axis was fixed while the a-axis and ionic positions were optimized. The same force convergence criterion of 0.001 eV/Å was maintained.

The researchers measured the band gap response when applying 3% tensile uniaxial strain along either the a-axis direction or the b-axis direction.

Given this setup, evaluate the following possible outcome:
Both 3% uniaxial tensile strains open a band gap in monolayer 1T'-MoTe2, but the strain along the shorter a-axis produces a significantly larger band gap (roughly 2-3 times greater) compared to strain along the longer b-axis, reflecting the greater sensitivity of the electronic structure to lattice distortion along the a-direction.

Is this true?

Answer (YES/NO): NO